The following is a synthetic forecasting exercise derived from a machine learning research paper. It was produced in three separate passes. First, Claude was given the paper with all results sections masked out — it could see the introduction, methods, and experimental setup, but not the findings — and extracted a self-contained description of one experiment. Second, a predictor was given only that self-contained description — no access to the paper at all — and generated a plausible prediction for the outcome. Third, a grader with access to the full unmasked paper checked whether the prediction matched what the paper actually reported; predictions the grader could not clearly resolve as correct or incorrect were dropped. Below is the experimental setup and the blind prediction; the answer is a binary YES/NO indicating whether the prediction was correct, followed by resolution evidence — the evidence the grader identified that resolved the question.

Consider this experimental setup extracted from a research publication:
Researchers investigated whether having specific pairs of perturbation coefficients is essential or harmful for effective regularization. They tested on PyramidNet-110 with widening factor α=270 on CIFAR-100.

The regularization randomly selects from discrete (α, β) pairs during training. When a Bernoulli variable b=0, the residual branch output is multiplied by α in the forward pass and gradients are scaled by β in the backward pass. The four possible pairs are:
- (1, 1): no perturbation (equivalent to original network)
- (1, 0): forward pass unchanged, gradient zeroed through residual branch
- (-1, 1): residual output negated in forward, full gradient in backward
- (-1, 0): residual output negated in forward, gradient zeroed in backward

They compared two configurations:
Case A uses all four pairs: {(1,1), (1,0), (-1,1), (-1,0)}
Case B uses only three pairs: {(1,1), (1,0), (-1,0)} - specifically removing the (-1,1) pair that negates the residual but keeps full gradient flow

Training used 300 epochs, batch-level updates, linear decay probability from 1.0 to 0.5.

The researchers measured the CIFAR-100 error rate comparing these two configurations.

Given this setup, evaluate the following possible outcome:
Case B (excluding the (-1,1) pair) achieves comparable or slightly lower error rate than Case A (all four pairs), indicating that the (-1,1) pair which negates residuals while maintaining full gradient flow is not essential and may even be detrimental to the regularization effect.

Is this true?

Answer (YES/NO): YES